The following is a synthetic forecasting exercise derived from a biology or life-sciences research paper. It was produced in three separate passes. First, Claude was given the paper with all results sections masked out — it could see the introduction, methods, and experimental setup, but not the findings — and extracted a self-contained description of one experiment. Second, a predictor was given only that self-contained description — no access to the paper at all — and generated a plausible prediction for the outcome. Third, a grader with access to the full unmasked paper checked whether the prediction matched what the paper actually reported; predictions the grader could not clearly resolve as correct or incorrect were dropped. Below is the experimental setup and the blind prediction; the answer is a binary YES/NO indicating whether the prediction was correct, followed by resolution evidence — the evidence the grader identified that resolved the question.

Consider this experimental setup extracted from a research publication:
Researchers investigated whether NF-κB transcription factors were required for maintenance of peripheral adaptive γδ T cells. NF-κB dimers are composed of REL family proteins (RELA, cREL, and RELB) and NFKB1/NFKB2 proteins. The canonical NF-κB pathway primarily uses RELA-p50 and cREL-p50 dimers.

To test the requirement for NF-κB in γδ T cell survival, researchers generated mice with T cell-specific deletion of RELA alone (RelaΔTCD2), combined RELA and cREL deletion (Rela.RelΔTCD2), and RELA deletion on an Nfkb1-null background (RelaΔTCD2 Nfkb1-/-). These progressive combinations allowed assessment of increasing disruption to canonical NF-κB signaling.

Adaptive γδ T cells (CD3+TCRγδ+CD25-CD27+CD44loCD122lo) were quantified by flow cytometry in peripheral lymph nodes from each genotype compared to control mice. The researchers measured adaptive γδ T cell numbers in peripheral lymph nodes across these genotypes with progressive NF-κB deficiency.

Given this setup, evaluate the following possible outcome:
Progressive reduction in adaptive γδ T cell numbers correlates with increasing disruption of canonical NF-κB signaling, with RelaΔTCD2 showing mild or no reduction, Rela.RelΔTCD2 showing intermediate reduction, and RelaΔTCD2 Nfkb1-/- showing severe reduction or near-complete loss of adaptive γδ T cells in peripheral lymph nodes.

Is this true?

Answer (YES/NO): NO